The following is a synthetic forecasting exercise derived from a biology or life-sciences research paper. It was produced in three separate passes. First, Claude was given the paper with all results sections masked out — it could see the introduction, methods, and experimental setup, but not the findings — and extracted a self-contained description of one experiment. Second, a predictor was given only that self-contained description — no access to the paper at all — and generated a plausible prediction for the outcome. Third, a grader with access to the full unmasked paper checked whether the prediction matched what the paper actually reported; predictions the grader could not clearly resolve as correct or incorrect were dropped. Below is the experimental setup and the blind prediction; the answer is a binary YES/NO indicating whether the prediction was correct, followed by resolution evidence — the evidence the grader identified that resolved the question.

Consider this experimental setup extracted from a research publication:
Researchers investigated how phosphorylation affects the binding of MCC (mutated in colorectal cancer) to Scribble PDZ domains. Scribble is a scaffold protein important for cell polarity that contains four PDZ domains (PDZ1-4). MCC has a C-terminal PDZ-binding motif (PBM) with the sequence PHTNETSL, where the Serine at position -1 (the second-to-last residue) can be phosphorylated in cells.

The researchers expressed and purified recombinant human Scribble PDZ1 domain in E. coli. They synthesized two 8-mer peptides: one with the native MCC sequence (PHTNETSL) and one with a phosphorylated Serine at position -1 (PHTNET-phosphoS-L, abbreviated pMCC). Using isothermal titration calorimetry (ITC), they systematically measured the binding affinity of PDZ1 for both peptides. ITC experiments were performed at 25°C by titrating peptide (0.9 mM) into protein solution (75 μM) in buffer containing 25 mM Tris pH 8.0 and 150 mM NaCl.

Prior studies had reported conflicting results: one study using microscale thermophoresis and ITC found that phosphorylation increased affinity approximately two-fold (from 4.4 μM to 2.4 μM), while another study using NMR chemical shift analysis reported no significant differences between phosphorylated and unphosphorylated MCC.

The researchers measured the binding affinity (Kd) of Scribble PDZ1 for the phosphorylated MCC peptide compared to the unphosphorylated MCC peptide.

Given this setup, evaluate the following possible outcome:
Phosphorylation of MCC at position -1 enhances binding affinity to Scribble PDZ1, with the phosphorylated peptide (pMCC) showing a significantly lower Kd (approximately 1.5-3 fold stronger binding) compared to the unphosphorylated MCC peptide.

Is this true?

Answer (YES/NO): NO